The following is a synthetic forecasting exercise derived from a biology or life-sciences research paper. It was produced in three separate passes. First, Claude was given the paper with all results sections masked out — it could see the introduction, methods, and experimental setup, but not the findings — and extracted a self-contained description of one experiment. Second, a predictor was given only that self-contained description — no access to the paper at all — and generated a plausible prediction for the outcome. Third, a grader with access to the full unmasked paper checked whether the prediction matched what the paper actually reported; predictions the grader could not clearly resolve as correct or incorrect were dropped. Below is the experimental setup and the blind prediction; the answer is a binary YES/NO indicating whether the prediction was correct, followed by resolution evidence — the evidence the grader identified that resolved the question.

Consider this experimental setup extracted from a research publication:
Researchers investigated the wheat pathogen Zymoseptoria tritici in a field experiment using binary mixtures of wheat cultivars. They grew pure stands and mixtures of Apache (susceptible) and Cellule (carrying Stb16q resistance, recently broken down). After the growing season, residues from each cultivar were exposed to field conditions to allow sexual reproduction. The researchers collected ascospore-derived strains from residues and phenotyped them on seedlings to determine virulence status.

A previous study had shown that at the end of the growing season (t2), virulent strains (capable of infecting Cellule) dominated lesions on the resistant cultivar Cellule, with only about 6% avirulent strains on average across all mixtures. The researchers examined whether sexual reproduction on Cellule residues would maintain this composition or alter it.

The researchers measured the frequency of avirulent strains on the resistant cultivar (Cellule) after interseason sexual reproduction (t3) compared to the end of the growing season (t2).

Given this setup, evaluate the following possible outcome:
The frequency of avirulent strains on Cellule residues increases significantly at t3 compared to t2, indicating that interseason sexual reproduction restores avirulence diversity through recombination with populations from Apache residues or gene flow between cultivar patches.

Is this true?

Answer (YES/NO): NO